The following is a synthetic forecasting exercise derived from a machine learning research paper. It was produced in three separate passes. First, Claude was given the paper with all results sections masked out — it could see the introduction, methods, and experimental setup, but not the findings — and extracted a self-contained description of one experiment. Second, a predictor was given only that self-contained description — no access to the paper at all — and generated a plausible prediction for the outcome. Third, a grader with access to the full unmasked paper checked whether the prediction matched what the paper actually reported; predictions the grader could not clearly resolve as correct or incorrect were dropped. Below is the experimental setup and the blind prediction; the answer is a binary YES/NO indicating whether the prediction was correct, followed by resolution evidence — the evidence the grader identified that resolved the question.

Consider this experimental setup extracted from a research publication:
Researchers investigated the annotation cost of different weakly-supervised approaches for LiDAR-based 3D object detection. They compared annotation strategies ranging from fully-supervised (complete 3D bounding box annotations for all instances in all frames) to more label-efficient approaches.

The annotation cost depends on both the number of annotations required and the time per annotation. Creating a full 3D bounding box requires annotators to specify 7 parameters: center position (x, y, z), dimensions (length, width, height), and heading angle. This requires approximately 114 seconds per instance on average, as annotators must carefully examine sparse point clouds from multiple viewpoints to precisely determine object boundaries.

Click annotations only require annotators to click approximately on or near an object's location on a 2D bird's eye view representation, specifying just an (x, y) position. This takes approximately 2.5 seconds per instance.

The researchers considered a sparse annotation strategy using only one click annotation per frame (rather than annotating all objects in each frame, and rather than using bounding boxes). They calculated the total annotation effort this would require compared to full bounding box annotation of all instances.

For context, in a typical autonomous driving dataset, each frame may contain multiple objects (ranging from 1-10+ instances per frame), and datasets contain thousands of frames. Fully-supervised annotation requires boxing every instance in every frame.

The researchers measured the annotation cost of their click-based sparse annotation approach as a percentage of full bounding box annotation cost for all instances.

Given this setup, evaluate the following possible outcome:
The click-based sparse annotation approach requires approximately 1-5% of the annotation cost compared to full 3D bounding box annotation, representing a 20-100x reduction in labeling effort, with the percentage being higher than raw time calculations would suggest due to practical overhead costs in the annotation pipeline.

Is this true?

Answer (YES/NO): NO